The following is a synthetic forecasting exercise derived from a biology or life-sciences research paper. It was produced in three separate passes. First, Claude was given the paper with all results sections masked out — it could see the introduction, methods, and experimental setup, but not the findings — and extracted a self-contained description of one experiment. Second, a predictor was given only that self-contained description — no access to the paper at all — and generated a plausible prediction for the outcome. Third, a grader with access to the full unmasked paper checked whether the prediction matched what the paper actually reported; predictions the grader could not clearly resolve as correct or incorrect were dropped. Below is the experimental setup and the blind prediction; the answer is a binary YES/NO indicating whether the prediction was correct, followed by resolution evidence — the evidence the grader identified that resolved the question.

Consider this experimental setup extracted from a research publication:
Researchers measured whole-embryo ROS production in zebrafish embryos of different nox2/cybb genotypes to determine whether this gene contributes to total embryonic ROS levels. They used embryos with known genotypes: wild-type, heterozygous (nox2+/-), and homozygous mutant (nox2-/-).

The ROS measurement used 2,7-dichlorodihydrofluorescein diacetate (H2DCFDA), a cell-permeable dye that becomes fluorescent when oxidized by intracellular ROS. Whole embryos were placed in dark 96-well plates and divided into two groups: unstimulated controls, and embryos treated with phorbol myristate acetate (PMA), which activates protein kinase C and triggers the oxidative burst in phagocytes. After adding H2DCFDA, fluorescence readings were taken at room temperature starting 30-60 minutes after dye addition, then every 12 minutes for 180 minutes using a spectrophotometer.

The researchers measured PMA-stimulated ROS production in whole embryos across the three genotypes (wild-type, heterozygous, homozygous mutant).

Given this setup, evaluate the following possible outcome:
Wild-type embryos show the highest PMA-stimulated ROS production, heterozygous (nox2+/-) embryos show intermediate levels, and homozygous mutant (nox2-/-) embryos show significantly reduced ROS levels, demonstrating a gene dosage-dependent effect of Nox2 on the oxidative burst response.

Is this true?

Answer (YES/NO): NO